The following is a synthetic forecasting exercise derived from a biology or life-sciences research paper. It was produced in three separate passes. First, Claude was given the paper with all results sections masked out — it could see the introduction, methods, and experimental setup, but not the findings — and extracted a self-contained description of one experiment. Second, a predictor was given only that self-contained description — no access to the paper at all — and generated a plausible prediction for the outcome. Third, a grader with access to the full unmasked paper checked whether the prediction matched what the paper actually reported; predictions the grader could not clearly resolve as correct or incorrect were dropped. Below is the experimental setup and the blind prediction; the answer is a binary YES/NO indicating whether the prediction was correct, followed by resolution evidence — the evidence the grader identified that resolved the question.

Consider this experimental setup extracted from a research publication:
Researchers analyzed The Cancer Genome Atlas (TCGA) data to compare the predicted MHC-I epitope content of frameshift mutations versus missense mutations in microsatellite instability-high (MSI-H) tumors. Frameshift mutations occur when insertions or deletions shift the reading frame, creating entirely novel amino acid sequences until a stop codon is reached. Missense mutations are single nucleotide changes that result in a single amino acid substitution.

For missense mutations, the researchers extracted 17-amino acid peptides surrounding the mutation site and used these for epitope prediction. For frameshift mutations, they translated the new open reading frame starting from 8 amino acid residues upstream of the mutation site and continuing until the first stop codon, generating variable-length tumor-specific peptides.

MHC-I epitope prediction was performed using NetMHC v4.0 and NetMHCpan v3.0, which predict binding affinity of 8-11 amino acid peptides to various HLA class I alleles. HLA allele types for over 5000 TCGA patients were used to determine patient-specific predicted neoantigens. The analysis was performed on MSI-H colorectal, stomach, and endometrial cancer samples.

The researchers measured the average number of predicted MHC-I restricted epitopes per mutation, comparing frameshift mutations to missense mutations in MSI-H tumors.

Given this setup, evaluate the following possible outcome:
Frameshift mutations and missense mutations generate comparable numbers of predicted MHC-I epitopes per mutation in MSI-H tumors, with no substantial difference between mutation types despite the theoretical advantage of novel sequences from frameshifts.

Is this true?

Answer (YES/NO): NO